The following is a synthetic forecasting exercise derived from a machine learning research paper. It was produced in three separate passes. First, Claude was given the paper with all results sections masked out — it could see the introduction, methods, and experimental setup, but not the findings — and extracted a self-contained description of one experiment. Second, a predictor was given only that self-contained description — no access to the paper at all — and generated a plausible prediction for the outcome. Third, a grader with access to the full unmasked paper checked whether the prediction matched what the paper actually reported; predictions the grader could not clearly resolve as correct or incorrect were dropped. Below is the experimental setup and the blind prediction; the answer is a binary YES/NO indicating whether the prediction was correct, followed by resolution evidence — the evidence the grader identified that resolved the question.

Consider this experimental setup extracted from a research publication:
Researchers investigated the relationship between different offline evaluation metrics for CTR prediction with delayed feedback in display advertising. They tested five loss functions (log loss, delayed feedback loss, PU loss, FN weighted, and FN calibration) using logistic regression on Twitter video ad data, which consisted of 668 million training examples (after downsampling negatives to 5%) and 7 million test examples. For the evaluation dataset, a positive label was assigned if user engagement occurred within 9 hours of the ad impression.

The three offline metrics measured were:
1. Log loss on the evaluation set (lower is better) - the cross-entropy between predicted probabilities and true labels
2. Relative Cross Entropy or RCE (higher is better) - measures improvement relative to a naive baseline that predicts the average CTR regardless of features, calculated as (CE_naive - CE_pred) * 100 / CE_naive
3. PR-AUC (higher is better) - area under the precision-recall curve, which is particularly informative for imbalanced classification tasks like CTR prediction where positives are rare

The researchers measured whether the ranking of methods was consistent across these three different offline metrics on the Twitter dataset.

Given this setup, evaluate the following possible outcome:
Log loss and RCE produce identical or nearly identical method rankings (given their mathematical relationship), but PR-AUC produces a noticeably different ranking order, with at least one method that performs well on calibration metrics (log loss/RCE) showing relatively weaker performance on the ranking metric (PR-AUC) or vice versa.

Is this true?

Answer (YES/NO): NO